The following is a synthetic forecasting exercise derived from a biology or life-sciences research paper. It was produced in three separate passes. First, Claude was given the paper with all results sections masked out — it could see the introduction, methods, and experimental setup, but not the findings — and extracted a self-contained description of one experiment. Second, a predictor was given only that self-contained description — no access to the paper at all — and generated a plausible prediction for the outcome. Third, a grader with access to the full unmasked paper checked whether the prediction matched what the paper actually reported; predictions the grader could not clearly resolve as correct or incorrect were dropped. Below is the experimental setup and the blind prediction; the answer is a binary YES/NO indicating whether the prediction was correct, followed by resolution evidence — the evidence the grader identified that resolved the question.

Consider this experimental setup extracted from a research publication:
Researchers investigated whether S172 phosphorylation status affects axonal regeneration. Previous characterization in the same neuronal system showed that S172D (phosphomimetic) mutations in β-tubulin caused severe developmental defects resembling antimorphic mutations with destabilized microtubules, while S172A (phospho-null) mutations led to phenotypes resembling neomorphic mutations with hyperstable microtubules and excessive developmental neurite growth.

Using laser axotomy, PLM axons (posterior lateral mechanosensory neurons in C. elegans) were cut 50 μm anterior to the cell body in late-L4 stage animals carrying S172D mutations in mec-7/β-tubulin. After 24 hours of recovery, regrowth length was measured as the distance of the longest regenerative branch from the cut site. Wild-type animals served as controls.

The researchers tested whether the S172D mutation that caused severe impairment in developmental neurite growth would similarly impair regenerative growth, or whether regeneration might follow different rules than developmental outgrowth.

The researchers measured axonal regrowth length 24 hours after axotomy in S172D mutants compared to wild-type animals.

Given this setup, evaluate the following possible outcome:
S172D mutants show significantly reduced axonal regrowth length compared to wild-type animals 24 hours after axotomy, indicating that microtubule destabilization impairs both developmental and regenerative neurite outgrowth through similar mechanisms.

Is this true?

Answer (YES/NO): YES